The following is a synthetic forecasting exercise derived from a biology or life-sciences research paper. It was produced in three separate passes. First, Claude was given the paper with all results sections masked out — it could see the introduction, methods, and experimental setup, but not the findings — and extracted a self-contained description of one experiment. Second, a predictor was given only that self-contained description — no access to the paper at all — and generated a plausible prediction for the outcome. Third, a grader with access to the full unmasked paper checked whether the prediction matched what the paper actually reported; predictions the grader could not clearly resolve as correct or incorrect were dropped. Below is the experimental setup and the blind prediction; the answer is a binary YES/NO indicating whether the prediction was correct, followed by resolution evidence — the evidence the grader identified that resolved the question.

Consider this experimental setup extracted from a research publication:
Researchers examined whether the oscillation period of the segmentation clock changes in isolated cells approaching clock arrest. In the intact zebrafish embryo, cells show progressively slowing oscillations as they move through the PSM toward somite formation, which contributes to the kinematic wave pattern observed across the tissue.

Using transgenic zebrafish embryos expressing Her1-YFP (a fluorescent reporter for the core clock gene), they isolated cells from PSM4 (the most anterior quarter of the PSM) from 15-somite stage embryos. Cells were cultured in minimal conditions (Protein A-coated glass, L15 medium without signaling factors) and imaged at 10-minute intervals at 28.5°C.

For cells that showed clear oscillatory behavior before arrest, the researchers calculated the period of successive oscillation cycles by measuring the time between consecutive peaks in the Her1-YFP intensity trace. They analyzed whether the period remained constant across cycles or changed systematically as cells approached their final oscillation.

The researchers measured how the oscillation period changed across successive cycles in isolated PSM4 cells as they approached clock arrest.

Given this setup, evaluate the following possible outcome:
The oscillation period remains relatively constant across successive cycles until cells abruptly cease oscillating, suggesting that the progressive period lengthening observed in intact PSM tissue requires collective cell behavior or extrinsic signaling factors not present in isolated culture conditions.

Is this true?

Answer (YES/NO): NO